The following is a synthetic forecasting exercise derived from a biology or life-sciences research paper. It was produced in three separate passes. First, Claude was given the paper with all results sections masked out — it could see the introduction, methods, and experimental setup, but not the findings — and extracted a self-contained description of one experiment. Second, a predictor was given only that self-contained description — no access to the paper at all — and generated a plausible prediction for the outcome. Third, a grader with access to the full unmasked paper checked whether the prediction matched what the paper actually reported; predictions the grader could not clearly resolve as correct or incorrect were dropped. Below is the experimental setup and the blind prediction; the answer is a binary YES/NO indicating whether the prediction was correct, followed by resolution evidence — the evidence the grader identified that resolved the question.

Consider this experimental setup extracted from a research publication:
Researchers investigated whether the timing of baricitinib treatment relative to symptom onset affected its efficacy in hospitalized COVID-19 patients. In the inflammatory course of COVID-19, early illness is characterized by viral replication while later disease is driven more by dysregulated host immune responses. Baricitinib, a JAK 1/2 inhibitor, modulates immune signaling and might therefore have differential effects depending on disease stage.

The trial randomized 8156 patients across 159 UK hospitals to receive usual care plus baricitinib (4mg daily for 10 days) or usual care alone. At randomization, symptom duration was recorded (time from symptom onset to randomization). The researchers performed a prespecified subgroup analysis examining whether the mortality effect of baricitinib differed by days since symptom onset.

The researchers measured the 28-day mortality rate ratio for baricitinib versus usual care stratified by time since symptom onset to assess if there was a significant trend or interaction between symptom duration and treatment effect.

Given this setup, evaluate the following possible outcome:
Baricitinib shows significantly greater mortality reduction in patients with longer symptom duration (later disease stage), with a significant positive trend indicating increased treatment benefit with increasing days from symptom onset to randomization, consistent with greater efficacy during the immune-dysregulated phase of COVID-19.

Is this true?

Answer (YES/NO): NO